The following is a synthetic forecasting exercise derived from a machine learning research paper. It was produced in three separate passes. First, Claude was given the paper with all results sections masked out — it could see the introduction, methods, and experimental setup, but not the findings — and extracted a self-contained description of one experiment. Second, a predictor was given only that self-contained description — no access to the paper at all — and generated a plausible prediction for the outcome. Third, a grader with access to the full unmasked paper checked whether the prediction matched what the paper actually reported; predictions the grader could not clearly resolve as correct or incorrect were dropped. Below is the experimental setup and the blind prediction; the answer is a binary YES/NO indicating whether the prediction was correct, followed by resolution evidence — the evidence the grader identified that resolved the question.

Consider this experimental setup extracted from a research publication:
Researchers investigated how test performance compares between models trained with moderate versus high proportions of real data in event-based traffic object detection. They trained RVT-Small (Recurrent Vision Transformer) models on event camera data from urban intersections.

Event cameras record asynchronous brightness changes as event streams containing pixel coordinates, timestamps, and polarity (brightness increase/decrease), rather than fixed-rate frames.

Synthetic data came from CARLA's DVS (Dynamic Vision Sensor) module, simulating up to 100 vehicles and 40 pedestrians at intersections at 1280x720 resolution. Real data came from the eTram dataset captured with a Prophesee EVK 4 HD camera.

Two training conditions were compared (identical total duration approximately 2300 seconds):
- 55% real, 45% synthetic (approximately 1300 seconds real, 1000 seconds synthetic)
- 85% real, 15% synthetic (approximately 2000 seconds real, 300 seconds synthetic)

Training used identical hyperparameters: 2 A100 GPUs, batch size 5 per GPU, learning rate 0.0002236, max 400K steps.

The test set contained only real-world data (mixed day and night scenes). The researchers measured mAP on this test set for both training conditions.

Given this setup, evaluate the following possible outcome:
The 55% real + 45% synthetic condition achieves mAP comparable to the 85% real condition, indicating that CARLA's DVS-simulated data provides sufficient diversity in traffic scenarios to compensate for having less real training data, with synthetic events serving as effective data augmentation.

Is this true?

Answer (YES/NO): NO